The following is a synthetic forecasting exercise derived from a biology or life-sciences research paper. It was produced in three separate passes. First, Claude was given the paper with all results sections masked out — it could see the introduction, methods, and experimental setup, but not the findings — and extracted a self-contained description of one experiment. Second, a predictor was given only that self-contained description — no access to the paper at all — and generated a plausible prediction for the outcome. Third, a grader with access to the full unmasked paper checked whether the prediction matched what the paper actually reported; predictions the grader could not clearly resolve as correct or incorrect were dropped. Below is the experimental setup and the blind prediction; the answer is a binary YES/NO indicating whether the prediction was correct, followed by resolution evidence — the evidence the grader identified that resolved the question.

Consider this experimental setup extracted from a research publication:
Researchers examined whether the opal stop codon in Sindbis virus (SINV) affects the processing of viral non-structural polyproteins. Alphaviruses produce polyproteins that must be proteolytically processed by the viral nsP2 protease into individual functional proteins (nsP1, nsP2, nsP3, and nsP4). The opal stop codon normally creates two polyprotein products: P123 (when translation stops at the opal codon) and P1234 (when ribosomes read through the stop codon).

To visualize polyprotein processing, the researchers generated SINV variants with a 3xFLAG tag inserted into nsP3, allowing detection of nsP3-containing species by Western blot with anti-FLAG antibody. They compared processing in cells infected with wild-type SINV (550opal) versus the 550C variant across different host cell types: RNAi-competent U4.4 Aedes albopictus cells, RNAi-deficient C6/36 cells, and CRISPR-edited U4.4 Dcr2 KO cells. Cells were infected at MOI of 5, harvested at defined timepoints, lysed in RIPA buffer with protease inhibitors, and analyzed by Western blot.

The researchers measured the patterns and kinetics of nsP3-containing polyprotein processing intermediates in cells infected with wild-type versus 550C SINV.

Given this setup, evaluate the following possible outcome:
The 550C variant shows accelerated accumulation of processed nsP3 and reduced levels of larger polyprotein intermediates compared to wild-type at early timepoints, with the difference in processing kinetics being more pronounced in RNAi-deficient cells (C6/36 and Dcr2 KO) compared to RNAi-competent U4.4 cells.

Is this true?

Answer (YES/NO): NO